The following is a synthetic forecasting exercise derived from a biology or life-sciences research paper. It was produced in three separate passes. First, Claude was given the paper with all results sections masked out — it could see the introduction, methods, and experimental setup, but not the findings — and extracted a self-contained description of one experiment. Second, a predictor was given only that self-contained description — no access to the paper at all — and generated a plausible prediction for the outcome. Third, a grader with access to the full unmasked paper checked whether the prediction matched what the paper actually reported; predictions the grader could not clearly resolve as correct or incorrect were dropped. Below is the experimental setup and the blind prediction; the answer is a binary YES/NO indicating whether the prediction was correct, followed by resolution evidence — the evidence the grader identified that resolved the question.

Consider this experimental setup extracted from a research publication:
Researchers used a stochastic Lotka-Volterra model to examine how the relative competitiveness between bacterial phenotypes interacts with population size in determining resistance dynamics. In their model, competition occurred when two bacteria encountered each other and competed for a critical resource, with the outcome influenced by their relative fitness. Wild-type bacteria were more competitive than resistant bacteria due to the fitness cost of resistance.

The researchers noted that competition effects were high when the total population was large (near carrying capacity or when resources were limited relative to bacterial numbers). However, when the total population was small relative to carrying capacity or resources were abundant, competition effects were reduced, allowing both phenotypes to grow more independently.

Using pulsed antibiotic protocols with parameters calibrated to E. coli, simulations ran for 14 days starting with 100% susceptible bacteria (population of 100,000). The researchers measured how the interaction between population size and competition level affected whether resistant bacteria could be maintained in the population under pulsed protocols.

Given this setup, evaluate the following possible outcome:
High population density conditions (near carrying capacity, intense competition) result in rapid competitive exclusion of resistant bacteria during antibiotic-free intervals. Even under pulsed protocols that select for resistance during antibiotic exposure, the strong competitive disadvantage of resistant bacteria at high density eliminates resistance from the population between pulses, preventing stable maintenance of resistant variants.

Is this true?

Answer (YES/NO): NO